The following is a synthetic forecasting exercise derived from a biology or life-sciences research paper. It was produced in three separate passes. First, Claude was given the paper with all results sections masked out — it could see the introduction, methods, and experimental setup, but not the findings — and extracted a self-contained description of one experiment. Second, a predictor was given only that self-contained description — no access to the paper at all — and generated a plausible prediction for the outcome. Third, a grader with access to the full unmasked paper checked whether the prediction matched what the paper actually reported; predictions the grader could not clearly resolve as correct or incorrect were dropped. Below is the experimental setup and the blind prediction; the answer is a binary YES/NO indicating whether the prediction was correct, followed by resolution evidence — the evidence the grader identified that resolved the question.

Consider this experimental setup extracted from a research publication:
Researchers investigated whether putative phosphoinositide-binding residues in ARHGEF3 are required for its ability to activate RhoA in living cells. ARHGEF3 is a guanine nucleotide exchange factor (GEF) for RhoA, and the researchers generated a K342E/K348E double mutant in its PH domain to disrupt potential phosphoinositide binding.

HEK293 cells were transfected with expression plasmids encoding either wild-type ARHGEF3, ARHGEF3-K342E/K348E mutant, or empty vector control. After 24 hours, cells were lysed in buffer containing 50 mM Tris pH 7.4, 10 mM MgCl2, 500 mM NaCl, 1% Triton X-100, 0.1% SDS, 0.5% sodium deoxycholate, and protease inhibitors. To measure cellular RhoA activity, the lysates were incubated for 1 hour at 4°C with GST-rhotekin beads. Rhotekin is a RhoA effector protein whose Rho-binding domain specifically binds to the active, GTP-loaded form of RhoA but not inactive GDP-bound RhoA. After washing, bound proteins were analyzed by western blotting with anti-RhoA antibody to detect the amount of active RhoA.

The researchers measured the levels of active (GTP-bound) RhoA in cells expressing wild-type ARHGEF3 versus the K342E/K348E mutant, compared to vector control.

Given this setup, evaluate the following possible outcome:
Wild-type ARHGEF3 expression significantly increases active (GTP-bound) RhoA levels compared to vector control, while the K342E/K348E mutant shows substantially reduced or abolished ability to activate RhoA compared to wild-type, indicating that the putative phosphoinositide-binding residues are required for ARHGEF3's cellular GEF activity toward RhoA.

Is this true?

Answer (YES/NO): YES